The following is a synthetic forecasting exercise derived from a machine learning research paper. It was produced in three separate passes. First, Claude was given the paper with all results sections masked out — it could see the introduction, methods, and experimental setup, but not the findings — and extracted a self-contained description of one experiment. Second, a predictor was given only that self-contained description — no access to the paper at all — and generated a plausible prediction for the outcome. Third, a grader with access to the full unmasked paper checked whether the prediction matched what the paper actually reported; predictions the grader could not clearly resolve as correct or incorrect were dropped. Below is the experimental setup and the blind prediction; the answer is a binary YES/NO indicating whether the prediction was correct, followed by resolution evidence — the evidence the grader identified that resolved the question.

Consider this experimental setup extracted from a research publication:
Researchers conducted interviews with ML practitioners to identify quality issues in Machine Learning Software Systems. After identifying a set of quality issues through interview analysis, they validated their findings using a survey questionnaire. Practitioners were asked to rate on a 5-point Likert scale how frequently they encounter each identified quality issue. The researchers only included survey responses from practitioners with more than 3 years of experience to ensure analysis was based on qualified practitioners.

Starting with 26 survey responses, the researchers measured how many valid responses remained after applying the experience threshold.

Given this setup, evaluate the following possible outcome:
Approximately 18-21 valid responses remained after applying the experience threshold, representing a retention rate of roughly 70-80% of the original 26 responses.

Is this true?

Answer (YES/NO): YES